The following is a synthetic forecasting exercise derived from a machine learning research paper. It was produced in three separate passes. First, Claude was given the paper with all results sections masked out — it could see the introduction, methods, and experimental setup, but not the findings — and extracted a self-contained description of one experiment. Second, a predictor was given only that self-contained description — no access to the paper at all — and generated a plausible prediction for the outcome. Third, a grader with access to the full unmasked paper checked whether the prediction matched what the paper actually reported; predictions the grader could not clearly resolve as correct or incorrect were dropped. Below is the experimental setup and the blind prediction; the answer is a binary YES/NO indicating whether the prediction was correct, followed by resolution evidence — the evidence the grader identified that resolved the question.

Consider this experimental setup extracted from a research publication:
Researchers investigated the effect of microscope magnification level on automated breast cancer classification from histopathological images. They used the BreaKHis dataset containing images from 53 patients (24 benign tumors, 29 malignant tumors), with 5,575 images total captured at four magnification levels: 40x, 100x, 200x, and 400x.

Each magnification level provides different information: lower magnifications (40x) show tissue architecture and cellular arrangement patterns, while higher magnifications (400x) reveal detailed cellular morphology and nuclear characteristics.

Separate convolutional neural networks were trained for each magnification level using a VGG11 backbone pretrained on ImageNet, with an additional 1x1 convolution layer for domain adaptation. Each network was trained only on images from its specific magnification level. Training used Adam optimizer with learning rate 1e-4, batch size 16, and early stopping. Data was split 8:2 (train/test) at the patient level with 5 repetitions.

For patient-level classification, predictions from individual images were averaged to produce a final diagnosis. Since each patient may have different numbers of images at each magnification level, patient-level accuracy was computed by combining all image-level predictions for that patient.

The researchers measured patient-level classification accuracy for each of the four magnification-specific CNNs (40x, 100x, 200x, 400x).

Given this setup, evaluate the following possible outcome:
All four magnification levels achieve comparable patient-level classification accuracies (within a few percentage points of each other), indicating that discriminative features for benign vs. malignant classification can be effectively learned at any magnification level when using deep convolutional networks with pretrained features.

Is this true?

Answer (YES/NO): YES